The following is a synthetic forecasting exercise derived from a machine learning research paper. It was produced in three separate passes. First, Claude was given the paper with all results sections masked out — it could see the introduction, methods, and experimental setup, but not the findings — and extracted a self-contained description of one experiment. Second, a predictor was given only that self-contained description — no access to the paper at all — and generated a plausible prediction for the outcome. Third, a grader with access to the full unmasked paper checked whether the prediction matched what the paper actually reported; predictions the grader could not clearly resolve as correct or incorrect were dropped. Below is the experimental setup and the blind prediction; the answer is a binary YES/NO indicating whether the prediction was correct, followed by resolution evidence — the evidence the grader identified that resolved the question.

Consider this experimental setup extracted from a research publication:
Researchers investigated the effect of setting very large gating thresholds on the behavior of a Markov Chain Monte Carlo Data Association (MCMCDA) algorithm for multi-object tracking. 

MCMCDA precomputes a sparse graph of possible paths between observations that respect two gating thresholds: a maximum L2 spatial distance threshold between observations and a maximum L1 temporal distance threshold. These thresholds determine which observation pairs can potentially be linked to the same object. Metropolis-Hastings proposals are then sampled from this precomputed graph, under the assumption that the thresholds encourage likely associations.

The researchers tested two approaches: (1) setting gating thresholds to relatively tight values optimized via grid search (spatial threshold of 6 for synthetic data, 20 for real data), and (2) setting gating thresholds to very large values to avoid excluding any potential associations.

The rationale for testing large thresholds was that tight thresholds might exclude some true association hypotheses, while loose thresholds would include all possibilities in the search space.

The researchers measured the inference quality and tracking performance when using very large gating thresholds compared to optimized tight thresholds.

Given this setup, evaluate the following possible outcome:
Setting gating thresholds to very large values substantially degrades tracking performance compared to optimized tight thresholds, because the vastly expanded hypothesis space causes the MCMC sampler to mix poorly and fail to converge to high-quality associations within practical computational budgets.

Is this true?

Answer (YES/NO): YES